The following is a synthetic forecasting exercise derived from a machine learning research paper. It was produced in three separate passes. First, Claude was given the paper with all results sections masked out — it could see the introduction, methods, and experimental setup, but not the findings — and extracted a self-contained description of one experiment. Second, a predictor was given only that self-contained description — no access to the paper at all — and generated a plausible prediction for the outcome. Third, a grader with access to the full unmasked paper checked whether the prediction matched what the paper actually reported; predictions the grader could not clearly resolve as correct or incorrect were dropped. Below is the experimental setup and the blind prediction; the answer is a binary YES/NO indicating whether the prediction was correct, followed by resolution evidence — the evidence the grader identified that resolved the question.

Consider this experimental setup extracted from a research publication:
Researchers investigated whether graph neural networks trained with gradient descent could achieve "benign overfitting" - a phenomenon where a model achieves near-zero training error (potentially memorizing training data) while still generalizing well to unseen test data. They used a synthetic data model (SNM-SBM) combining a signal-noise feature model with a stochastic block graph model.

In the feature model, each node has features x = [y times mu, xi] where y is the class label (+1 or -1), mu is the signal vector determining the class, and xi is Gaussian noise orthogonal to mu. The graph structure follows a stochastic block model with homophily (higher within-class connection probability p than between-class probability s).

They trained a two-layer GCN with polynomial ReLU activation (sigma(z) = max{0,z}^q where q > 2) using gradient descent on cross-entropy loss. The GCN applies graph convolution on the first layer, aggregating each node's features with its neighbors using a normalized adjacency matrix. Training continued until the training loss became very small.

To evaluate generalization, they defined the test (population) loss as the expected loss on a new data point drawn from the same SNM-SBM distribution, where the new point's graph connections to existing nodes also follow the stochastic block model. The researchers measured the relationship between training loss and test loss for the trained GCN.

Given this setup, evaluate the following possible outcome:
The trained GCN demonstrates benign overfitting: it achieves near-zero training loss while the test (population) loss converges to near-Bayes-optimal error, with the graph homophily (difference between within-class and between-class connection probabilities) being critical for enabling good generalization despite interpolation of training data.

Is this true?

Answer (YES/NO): YES